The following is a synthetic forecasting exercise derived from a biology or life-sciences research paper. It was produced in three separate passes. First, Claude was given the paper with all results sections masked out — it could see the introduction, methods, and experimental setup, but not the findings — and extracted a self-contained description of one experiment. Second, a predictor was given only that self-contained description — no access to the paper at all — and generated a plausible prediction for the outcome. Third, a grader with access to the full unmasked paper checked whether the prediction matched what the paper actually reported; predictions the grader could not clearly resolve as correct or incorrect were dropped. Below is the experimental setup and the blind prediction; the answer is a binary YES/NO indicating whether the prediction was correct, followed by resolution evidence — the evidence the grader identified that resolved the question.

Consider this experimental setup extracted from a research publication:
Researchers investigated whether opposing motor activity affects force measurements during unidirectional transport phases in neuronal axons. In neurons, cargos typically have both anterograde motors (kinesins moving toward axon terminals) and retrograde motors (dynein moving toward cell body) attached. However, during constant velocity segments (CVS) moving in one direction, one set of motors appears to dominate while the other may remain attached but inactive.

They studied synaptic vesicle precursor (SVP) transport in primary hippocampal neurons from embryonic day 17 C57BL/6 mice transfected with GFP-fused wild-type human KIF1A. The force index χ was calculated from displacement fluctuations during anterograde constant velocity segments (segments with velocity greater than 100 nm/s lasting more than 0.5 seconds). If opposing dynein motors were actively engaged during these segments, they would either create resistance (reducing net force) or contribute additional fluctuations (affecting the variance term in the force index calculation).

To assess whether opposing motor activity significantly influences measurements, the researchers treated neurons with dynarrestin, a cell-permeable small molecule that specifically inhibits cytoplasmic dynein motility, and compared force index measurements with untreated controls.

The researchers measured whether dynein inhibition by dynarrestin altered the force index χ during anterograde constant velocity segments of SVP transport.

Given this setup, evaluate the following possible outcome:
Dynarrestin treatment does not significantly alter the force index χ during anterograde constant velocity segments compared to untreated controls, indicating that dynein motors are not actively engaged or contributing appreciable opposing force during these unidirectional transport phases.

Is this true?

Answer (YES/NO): YES